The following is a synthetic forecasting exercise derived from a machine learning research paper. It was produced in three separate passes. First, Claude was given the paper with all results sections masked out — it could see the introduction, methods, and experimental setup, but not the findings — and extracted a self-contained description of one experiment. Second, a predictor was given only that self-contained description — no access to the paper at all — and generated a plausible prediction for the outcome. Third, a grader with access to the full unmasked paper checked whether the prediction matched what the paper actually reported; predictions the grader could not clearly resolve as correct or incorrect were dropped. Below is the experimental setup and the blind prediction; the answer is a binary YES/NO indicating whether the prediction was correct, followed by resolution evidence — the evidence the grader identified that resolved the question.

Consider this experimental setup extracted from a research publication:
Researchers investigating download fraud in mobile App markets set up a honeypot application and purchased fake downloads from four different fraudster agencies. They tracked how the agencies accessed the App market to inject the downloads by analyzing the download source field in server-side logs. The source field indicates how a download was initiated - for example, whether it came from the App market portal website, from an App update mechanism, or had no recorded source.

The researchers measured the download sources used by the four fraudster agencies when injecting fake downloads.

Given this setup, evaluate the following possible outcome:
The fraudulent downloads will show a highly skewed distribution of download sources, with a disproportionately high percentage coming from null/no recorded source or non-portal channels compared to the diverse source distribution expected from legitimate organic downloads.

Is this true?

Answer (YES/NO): NO